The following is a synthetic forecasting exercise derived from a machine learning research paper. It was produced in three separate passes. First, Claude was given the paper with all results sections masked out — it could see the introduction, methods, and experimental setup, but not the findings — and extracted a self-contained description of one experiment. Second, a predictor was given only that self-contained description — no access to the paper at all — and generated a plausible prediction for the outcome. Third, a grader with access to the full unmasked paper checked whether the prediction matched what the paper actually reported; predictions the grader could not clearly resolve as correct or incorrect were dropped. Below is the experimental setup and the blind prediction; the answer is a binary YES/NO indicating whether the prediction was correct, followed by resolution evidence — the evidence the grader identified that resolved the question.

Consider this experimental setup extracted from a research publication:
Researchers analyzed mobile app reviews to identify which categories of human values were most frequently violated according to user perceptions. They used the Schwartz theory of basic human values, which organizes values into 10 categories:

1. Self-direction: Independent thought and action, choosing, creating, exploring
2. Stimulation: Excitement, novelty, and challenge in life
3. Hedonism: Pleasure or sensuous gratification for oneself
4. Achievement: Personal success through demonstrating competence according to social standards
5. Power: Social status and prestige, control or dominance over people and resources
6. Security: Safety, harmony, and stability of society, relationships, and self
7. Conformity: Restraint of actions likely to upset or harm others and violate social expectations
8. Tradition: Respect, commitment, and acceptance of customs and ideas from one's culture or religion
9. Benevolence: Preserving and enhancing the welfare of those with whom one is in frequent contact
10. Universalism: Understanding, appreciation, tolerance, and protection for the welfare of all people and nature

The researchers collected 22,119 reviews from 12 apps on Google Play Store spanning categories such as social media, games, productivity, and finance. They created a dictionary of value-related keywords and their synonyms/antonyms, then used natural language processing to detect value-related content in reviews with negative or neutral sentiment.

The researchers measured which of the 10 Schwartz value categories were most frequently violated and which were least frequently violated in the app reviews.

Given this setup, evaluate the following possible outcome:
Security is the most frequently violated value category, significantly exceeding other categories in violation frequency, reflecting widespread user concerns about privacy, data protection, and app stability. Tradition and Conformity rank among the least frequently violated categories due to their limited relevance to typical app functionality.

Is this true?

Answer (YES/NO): NO